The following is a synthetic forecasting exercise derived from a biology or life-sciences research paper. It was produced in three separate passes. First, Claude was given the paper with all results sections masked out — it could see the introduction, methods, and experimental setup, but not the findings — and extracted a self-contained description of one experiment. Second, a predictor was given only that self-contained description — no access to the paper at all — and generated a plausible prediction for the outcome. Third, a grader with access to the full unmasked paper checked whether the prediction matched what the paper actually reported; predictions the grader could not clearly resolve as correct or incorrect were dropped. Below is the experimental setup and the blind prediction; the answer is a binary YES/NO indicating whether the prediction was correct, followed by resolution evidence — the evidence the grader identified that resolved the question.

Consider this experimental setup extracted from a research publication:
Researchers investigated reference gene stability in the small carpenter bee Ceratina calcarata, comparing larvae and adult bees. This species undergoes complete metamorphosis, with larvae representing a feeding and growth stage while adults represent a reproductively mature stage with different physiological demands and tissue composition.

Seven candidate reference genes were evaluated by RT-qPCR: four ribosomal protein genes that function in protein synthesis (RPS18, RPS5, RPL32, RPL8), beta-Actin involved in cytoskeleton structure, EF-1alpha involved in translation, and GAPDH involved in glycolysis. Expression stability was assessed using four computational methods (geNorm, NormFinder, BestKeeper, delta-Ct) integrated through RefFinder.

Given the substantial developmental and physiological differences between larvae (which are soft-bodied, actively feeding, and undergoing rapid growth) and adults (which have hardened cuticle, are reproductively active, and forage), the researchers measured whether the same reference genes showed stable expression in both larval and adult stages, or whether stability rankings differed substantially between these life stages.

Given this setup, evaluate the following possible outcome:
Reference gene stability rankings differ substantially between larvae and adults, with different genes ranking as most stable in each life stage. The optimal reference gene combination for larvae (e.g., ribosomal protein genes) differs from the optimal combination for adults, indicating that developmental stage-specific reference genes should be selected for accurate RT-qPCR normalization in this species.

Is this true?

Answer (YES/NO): NO